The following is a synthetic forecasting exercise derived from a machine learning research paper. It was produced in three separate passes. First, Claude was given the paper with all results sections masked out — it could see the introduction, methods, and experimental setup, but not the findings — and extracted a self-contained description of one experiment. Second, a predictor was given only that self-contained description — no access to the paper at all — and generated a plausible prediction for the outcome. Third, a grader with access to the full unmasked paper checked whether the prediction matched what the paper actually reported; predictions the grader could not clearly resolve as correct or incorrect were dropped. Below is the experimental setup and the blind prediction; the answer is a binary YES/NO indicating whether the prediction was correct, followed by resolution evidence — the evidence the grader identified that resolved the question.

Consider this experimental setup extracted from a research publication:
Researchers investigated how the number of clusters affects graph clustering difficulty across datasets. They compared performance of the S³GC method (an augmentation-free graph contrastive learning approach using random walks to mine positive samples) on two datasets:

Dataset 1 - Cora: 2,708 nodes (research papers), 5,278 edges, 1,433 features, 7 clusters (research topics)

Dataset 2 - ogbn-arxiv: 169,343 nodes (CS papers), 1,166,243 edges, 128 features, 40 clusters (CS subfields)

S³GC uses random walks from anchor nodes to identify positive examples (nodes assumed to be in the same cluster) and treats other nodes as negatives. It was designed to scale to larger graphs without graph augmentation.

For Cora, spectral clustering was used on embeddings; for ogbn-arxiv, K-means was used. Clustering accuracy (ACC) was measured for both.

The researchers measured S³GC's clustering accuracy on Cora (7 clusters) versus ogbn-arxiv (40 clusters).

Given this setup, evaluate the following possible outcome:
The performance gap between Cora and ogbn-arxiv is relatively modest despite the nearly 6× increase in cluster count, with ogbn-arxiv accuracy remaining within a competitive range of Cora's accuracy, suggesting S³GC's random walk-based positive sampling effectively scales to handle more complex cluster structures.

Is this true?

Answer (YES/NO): NO